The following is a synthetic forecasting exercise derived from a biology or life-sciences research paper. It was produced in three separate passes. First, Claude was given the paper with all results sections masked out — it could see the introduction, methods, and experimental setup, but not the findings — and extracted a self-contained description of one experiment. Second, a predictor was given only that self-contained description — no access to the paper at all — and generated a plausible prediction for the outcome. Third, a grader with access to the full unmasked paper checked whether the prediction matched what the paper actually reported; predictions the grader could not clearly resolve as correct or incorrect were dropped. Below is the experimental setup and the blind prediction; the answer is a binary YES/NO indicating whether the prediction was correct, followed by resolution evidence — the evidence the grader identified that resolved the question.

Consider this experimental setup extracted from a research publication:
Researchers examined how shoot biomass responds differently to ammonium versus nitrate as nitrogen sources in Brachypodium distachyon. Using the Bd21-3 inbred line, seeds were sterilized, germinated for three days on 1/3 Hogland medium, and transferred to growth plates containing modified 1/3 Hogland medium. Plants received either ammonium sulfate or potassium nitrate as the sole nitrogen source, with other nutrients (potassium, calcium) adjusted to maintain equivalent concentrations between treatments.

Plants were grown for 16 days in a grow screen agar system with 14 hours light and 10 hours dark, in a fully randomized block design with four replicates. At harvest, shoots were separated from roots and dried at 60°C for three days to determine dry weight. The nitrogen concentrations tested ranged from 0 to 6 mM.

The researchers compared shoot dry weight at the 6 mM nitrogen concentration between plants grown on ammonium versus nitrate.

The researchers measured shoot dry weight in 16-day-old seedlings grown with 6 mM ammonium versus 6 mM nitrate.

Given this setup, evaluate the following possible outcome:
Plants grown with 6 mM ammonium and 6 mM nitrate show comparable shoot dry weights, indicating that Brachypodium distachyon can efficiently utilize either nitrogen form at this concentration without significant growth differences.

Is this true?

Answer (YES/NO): NO